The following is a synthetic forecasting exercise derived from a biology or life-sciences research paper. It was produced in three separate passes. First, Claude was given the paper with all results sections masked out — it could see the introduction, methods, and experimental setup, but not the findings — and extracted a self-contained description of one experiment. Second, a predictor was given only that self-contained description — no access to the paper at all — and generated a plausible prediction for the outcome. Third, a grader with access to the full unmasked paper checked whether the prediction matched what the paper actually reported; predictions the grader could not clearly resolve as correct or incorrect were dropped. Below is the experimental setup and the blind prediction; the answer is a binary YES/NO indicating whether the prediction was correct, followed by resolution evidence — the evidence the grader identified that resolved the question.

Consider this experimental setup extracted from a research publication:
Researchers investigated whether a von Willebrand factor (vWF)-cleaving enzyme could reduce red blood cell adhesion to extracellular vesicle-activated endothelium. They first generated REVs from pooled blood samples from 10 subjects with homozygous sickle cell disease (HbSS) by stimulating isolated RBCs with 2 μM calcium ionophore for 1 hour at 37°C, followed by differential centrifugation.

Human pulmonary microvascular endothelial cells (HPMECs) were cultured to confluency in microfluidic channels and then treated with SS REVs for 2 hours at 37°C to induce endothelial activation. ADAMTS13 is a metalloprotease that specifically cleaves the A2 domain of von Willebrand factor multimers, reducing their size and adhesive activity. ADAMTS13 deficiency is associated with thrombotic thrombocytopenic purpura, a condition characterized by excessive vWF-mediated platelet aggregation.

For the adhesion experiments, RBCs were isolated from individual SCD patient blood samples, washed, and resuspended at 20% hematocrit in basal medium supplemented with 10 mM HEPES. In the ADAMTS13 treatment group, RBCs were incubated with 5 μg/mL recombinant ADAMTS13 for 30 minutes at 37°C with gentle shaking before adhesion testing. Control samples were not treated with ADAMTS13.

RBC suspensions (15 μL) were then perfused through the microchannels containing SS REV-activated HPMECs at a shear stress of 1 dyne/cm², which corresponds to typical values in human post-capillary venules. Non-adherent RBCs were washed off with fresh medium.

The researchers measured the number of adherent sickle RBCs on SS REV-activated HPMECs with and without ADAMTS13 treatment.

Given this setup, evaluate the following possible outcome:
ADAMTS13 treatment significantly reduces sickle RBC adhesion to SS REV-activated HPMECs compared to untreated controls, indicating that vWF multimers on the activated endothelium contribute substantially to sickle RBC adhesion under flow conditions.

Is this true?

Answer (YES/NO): YES